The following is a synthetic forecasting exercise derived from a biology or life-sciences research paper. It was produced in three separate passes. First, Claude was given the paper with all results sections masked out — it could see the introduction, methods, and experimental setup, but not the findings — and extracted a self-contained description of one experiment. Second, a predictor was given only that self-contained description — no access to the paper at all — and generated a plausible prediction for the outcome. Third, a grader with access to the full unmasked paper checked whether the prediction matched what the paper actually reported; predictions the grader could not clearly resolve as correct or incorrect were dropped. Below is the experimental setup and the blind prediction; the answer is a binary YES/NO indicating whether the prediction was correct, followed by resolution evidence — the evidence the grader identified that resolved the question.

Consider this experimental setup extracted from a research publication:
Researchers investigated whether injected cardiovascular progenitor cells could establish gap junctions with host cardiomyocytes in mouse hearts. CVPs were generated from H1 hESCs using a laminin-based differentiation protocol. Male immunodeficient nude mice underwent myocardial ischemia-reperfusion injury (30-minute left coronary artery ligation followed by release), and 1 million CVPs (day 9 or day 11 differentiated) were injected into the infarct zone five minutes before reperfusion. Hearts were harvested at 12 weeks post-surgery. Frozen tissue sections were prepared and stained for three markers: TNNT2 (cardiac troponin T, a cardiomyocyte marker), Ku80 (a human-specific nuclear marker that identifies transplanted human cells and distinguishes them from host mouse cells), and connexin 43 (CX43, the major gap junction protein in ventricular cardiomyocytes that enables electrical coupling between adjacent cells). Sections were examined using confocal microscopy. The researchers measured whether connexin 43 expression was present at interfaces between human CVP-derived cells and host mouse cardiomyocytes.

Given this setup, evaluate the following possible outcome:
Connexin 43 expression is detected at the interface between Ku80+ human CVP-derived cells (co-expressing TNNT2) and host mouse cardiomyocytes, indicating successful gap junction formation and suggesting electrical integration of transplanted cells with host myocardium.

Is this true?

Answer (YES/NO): NO